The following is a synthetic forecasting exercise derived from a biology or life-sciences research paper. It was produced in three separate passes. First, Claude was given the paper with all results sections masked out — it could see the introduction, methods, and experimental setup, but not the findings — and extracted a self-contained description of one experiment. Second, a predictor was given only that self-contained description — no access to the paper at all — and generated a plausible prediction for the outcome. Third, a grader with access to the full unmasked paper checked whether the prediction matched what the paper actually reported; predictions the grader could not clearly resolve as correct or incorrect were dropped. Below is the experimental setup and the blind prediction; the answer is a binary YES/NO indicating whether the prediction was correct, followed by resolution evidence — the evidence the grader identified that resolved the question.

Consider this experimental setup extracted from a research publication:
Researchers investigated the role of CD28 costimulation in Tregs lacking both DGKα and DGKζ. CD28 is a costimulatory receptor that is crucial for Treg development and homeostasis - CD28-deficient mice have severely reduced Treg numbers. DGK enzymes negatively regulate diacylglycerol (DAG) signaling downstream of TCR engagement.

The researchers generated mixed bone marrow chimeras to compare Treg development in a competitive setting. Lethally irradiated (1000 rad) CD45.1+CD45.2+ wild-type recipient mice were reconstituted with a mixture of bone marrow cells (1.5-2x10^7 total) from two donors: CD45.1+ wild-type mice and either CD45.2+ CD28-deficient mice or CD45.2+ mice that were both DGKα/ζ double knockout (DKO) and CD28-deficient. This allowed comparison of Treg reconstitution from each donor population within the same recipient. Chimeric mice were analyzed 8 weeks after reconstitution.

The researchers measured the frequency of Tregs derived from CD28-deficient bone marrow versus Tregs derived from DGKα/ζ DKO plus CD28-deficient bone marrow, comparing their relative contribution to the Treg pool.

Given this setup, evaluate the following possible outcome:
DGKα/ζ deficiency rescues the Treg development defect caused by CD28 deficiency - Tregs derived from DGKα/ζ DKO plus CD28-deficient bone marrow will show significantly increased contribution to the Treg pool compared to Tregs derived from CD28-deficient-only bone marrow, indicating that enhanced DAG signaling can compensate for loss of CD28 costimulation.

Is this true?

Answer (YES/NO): YES